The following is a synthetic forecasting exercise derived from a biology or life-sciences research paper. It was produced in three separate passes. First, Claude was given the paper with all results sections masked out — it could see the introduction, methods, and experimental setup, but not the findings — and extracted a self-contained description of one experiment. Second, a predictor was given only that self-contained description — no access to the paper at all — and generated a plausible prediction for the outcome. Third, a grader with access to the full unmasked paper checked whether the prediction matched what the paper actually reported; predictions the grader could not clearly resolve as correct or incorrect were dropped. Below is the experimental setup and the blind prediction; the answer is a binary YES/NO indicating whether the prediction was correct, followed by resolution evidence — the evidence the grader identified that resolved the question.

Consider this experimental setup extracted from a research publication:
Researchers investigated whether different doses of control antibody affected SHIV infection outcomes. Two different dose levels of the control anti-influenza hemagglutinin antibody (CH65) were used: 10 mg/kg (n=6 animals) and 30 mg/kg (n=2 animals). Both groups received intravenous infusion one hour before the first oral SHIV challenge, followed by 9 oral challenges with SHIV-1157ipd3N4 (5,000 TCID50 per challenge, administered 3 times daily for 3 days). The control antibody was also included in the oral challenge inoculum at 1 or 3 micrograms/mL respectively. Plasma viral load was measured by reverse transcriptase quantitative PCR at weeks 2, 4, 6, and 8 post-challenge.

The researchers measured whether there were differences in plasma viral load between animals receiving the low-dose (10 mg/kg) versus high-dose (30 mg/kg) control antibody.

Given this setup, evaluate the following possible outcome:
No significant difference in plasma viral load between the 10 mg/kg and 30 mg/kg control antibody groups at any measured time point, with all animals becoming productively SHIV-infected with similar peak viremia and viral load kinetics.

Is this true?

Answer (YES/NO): NO